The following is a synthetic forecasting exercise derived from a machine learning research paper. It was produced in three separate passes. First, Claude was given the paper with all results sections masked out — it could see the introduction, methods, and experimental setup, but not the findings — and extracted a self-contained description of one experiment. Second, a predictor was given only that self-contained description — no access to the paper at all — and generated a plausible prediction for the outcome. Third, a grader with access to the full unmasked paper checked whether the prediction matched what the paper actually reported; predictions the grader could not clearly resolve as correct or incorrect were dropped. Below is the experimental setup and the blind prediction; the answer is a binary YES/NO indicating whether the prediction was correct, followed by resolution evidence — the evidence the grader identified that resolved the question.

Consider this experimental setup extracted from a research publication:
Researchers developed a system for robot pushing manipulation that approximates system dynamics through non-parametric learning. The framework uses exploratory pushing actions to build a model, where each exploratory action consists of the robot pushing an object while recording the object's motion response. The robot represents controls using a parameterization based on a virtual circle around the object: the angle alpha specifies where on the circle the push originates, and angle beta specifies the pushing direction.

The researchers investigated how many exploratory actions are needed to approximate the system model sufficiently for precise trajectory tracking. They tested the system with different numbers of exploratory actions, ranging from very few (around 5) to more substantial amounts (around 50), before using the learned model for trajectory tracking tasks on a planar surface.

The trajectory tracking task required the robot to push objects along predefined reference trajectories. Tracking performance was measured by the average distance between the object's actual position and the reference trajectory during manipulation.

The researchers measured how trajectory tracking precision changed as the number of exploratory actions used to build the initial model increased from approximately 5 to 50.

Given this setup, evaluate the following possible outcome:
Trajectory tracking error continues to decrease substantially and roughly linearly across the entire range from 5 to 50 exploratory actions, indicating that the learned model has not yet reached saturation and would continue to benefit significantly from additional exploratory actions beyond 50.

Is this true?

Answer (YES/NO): NO